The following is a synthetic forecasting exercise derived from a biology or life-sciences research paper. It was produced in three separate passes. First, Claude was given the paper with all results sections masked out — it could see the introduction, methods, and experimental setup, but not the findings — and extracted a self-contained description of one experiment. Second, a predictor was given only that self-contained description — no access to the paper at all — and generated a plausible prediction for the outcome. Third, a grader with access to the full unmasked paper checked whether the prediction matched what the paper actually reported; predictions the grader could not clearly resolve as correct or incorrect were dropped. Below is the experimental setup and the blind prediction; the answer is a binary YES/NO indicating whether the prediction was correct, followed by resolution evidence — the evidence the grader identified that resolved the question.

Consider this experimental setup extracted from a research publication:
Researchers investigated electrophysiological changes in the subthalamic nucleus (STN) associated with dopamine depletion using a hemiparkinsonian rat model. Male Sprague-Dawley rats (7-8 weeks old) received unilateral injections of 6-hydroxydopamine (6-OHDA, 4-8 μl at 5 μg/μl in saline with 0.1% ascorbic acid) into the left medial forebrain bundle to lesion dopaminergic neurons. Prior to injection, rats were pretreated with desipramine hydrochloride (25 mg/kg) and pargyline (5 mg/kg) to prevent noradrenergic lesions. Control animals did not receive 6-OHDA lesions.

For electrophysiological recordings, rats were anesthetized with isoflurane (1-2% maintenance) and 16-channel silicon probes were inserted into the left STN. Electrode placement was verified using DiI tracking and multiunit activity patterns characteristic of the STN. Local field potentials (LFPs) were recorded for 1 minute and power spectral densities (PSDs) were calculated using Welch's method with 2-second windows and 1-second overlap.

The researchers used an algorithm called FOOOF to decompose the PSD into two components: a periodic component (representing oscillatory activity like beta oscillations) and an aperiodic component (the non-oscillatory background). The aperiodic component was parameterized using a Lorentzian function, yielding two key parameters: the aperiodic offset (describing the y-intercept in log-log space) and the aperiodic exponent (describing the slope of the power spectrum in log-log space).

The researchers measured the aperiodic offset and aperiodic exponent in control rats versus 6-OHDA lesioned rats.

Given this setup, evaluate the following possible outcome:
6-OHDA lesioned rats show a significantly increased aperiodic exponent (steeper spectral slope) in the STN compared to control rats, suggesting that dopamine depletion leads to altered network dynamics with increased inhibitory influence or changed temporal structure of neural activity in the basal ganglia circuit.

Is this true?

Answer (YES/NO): NO